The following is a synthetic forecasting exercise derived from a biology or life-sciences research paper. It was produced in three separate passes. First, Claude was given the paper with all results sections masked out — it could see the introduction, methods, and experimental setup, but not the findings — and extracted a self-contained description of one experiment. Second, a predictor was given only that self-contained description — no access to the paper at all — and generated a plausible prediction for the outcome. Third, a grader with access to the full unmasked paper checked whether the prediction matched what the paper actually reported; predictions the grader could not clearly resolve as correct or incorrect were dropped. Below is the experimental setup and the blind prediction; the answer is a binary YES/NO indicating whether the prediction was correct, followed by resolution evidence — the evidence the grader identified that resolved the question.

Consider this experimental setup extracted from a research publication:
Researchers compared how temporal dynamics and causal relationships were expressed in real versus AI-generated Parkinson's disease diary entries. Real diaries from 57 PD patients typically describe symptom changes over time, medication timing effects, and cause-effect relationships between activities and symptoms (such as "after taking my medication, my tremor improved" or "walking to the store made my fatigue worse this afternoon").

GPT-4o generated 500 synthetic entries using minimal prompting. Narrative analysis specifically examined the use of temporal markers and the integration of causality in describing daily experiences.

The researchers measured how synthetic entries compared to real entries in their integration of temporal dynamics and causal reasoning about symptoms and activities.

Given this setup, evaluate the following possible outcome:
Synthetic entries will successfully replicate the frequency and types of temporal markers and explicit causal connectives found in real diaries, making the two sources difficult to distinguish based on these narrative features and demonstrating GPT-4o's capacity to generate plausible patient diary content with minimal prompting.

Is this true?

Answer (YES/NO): NO